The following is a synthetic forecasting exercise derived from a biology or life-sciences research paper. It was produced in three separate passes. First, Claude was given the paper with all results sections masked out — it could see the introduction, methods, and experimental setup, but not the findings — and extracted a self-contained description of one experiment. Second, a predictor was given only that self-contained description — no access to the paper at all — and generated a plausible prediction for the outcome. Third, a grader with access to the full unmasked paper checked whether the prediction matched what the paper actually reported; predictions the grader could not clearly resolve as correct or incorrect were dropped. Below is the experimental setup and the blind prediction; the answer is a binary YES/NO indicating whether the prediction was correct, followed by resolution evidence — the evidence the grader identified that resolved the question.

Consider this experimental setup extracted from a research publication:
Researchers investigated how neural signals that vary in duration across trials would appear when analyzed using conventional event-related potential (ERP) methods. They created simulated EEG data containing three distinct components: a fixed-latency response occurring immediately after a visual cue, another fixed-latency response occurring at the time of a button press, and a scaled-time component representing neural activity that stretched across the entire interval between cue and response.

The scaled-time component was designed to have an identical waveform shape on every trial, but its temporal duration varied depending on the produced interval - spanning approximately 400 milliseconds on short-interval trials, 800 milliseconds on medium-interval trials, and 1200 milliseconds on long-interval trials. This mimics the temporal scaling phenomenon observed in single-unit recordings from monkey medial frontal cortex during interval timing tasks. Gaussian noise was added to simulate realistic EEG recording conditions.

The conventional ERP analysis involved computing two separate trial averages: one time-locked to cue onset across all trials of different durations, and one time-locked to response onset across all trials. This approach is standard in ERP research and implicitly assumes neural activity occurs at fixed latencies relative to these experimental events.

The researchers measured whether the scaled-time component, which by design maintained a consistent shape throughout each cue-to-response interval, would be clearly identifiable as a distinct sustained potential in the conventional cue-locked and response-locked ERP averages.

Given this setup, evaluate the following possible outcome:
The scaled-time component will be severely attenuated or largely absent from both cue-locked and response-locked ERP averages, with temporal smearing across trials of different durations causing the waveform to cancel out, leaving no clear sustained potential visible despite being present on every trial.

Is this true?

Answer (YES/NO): YES